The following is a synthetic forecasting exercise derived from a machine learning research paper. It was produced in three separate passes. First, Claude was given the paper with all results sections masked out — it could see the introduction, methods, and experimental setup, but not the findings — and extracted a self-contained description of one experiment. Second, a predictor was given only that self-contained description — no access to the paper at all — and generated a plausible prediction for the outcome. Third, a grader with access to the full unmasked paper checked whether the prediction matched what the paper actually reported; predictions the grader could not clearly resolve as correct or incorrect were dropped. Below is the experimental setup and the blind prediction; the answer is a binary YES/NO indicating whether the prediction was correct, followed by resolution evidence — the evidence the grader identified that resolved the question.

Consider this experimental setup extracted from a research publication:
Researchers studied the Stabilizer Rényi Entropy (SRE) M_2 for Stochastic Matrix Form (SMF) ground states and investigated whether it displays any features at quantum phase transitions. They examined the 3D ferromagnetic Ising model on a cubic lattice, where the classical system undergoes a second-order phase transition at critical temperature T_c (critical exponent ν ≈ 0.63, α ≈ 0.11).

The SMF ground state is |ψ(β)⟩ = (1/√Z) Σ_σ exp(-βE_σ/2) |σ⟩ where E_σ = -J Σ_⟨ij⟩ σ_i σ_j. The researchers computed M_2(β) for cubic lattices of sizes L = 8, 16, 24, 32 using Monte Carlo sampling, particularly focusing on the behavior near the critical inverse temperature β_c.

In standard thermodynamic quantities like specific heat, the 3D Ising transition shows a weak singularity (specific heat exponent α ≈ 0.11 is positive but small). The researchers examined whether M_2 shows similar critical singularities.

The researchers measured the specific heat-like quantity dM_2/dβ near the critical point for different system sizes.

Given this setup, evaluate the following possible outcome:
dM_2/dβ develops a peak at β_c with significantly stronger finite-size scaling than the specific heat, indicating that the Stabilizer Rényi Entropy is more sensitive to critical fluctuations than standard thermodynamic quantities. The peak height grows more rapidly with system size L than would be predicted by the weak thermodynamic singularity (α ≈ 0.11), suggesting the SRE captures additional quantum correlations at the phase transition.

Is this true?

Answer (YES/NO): NO